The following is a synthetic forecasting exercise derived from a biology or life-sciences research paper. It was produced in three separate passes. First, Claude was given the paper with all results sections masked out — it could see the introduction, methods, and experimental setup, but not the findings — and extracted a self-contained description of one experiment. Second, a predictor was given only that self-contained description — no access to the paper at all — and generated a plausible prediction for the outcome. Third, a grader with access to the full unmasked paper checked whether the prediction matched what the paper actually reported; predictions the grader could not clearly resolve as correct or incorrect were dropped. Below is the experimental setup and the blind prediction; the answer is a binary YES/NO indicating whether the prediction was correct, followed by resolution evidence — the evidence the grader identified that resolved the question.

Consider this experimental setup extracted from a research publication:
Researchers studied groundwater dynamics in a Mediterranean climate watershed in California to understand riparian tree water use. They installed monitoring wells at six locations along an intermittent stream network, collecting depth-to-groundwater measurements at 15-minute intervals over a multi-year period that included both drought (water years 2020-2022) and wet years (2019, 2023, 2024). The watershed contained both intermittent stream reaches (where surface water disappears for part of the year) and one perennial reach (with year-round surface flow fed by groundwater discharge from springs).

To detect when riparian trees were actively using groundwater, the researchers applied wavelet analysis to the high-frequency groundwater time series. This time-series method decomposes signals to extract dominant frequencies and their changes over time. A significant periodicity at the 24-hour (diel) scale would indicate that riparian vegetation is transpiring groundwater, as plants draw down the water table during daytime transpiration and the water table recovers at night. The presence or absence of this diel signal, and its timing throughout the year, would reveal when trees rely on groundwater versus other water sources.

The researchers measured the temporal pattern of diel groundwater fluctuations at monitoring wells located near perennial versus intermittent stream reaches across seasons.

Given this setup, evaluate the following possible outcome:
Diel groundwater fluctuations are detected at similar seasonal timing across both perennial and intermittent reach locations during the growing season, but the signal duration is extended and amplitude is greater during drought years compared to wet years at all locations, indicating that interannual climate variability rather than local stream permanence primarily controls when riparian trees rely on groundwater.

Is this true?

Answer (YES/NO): NO